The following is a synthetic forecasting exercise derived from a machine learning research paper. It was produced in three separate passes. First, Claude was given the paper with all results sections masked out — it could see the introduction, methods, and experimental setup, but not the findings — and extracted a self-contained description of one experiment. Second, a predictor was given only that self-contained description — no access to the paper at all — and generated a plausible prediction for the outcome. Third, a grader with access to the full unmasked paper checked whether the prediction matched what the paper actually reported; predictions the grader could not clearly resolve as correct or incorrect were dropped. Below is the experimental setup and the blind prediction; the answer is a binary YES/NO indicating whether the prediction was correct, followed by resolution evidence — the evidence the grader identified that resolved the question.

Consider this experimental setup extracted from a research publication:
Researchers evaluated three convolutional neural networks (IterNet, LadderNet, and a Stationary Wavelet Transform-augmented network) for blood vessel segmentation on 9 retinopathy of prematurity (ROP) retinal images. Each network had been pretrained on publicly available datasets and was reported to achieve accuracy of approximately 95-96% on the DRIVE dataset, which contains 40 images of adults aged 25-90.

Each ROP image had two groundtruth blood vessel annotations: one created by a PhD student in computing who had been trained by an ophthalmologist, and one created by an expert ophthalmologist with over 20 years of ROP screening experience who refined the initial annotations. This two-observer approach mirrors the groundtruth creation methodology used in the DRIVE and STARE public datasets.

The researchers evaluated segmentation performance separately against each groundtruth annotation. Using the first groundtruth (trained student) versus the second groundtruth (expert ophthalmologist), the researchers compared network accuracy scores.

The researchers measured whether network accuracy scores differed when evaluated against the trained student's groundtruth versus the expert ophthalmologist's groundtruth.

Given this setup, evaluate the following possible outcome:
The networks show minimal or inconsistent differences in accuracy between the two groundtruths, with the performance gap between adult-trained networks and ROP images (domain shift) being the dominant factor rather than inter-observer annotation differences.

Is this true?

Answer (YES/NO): NO